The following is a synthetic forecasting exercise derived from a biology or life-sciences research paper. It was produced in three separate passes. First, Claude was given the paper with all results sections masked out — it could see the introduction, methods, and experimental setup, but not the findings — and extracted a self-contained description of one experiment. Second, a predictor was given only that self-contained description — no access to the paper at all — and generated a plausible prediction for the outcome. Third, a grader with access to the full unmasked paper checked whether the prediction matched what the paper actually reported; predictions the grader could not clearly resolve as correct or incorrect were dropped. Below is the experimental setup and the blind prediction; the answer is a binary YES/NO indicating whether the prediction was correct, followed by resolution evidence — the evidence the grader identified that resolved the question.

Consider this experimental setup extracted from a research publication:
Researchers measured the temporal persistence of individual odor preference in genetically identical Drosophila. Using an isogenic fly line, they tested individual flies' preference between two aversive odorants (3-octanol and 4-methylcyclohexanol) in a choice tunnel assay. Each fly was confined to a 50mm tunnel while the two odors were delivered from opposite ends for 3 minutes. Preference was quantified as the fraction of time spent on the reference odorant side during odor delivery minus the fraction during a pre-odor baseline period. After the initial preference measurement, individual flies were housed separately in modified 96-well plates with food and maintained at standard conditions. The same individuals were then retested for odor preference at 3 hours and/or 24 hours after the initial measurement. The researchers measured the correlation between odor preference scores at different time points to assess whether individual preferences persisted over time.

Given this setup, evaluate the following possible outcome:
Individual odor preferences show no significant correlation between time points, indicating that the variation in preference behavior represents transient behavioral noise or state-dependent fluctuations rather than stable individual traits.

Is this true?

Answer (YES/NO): NO